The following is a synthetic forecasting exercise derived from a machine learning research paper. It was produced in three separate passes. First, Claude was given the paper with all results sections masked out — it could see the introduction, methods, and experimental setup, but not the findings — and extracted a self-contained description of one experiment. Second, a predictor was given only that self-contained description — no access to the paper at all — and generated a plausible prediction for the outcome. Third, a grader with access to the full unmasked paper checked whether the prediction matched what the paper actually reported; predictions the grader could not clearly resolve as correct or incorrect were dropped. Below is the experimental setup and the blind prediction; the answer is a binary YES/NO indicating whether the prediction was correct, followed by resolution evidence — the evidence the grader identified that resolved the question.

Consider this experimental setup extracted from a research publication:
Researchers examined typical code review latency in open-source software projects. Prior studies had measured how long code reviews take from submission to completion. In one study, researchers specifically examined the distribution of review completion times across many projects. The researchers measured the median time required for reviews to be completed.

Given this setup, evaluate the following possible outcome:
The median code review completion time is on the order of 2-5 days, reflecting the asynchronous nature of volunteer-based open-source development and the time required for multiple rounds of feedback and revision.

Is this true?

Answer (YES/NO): NO